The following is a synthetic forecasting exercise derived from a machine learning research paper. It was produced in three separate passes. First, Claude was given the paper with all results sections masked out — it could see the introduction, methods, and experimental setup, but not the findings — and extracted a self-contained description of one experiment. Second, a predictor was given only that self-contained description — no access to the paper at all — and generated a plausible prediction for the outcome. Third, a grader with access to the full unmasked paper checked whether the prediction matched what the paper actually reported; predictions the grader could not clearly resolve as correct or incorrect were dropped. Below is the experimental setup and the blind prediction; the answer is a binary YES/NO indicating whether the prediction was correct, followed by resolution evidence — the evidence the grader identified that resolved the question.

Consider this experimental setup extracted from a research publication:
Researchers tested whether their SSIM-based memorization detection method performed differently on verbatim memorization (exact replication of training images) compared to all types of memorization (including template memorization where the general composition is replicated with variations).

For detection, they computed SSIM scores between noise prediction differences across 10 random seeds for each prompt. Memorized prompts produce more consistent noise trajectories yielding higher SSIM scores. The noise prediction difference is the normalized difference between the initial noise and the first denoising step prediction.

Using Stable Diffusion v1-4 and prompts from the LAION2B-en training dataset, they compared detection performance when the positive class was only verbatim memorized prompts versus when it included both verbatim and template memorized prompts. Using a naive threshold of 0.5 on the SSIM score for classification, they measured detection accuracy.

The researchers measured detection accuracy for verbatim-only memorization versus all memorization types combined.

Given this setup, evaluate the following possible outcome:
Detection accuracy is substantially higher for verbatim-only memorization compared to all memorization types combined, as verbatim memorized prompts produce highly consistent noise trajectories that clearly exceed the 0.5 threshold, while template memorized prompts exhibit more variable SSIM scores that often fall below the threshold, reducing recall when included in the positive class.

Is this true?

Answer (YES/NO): NO